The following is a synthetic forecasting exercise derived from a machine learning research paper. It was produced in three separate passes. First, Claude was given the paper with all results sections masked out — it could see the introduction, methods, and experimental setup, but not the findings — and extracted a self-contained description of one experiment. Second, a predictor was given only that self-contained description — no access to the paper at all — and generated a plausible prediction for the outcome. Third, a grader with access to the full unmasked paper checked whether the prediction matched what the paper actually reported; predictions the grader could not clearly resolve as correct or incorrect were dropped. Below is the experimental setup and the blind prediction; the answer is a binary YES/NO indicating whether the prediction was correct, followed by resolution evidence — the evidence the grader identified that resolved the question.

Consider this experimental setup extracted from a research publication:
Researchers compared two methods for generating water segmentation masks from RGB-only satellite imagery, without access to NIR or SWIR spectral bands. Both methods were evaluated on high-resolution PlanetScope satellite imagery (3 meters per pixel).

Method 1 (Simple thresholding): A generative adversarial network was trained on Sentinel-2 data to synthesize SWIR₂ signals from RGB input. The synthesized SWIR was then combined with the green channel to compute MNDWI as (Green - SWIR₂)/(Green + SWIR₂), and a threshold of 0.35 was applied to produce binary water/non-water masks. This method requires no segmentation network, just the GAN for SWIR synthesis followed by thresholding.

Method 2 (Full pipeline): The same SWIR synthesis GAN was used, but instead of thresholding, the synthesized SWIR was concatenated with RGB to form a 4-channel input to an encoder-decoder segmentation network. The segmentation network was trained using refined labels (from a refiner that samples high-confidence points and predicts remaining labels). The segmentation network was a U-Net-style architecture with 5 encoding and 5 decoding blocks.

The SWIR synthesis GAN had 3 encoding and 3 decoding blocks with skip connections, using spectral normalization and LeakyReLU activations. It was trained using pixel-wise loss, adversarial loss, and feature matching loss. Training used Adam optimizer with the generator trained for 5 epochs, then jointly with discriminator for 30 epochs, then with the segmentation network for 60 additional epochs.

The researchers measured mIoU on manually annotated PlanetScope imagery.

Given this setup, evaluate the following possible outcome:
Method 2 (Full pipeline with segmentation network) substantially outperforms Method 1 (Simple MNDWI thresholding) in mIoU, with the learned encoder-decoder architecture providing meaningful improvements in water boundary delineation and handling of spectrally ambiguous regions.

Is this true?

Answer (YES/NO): YES